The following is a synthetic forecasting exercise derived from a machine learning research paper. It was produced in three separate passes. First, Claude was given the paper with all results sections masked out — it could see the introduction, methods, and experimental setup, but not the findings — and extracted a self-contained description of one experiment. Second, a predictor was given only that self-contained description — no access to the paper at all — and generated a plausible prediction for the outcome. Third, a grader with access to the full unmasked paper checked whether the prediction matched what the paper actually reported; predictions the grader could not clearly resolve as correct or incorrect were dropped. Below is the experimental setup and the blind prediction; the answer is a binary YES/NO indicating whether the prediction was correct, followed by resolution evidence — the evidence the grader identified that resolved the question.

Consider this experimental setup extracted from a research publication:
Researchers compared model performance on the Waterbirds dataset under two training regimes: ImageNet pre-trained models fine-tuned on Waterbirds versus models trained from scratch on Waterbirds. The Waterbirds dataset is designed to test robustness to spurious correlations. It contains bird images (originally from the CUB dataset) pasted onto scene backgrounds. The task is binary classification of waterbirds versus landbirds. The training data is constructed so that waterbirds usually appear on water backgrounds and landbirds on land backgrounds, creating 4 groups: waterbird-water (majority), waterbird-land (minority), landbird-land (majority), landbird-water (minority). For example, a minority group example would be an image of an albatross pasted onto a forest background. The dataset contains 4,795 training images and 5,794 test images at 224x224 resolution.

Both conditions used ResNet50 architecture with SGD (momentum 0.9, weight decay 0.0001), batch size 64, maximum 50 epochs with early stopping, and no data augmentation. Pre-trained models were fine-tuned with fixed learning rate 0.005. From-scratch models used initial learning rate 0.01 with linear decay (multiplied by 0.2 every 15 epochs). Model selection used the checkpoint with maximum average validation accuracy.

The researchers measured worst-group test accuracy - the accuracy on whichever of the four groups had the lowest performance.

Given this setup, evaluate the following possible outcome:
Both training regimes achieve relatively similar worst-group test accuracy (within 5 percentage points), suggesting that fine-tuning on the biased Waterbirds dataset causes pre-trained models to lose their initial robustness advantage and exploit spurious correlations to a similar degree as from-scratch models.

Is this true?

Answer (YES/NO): NO